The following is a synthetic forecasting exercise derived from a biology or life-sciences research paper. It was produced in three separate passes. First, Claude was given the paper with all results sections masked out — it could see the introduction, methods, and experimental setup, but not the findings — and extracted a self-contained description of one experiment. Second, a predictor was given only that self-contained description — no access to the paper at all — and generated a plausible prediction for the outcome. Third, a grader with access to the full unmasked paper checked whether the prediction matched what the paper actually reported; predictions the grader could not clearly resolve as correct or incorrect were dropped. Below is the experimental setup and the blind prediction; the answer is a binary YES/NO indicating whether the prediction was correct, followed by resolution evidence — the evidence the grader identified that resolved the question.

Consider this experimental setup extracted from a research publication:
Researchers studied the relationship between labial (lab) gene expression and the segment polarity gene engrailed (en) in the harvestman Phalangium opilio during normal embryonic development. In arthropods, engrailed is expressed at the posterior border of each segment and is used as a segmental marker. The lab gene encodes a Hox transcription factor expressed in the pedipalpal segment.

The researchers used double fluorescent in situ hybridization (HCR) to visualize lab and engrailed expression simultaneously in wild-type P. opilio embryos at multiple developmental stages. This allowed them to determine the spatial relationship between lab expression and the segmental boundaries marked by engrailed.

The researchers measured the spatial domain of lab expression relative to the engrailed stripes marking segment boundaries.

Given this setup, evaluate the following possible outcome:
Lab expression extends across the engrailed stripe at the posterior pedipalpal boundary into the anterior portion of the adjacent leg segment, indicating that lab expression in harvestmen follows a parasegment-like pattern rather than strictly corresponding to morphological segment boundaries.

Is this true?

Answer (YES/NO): NO